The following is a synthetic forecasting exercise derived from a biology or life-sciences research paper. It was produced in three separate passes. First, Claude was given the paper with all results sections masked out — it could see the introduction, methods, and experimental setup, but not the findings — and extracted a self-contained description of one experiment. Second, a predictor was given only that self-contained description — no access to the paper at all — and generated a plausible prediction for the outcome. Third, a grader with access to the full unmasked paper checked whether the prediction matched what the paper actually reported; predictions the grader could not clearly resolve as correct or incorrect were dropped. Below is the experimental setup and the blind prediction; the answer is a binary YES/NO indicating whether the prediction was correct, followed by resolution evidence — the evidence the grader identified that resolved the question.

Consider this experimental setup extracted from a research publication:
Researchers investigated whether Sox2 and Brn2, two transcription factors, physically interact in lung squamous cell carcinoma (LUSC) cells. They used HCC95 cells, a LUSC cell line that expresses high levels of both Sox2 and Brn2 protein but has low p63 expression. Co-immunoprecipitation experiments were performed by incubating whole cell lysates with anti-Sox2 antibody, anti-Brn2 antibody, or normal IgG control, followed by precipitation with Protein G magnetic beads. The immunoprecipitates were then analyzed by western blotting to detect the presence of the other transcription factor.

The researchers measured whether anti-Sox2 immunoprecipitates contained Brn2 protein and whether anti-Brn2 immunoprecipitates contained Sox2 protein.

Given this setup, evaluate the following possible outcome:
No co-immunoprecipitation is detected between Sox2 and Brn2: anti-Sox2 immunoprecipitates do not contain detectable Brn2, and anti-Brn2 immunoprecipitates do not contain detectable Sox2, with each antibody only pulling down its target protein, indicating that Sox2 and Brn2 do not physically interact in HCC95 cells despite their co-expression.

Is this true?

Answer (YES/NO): NO